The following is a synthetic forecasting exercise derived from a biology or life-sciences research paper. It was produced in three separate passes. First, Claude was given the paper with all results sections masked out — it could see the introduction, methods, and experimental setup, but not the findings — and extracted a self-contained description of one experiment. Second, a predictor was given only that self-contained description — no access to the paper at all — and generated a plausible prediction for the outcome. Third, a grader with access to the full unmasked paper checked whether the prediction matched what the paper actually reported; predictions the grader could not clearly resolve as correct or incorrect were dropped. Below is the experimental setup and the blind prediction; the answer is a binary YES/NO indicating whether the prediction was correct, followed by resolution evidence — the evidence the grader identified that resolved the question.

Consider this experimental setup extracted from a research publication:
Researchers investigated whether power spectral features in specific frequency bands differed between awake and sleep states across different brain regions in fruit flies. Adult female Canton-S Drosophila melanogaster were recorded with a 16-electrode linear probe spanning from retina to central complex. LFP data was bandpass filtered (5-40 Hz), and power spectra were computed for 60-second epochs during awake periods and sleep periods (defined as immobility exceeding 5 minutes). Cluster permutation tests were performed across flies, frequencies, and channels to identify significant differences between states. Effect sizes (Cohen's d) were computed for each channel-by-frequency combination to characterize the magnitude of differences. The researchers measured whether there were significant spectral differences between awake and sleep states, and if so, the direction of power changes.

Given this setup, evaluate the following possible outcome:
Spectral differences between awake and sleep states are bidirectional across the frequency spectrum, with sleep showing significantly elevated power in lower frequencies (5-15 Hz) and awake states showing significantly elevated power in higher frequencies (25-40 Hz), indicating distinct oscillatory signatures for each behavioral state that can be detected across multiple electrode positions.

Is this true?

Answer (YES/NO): NO